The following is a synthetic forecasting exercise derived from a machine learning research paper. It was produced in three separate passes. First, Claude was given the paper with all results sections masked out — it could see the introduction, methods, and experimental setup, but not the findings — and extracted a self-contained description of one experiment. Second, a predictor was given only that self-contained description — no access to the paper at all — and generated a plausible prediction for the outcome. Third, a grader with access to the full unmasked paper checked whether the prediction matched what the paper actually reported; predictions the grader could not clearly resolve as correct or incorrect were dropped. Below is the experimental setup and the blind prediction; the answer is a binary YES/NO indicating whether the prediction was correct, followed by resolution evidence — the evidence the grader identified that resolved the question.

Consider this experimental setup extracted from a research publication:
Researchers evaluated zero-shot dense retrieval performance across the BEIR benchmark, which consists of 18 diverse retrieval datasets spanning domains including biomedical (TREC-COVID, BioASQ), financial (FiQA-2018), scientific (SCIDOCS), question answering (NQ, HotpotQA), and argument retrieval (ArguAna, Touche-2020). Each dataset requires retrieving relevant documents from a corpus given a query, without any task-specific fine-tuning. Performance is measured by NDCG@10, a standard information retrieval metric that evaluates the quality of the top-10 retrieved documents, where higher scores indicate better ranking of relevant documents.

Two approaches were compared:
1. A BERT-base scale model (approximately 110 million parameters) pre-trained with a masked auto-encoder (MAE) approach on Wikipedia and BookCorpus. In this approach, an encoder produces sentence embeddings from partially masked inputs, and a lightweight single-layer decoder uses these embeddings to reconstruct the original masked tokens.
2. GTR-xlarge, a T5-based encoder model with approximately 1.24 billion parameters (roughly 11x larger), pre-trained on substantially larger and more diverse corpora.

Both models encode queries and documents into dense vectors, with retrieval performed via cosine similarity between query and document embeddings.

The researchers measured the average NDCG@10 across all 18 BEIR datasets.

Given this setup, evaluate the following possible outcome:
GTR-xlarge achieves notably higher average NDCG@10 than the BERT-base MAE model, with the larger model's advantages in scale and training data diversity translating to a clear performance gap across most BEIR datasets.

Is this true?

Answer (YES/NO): NO